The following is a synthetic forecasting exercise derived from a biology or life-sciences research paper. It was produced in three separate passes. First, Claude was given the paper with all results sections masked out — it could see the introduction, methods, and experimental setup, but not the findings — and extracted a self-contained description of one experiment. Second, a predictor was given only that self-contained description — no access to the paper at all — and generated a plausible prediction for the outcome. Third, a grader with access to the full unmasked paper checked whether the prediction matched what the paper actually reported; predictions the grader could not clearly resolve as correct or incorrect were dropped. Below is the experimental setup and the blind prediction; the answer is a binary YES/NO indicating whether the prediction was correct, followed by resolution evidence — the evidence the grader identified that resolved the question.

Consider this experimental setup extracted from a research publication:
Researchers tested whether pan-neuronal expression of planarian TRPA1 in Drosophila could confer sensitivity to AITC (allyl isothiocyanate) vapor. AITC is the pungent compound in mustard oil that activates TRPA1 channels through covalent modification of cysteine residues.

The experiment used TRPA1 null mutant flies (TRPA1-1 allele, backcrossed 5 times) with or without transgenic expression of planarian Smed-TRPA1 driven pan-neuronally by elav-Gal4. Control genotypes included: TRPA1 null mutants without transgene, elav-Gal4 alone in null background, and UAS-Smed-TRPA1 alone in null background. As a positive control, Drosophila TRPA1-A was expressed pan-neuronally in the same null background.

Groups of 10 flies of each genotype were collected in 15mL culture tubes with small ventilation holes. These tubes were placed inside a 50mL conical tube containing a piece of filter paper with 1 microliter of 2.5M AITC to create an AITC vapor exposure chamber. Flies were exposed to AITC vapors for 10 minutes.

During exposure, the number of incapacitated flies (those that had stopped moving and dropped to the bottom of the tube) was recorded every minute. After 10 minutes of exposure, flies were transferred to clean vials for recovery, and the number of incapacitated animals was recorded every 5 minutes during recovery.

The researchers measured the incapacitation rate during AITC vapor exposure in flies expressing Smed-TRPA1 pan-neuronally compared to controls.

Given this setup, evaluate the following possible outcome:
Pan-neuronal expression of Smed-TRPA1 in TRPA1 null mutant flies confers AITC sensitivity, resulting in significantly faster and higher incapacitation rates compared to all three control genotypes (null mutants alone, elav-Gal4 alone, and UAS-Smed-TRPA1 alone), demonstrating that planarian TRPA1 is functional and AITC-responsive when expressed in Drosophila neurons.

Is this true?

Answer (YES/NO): YES